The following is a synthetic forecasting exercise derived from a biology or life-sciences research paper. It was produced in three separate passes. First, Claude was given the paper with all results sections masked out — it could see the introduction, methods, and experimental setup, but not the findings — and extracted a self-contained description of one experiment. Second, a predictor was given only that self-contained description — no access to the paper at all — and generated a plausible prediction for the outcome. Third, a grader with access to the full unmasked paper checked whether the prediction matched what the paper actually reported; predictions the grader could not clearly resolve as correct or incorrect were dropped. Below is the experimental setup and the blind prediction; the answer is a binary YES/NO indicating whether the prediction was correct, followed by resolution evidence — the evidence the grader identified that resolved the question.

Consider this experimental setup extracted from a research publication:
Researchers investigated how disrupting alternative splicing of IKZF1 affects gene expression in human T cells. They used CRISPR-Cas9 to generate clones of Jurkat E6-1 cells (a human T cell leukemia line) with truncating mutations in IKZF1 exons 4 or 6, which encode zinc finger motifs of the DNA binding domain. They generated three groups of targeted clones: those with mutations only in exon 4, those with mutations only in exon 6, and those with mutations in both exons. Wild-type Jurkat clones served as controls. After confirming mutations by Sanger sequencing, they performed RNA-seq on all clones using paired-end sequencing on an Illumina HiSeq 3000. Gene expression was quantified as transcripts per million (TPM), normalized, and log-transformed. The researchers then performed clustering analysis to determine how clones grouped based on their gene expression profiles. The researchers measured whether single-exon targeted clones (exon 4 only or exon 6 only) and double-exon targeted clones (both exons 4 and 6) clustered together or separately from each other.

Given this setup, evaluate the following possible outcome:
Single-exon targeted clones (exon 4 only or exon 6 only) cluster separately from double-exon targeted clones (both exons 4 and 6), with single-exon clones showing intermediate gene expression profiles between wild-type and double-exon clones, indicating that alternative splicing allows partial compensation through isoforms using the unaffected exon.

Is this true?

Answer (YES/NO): YES